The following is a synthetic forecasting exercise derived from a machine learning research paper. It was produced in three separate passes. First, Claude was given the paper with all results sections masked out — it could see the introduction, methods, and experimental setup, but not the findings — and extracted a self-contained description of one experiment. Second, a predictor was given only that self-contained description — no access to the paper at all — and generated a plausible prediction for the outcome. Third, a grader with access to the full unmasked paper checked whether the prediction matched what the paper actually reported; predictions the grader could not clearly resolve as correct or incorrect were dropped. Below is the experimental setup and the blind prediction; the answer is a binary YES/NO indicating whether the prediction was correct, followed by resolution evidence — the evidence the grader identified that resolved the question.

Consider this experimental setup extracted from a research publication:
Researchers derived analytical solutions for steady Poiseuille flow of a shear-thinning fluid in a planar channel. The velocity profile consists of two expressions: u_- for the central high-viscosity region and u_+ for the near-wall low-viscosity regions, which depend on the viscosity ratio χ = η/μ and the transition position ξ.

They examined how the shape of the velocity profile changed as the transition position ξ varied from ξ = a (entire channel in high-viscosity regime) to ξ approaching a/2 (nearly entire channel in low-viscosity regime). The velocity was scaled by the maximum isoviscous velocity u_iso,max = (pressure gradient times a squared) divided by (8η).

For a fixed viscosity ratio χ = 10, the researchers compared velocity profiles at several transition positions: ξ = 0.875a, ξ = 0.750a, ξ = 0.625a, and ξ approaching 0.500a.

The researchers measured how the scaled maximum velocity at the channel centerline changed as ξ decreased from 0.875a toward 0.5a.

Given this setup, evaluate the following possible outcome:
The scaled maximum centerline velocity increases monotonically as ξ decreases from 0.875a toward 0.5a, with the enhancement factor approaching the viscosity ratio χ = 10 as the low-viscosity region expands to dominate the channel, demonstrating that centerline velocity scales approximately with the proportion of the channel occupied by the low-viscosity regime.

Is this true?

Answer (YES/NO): NO